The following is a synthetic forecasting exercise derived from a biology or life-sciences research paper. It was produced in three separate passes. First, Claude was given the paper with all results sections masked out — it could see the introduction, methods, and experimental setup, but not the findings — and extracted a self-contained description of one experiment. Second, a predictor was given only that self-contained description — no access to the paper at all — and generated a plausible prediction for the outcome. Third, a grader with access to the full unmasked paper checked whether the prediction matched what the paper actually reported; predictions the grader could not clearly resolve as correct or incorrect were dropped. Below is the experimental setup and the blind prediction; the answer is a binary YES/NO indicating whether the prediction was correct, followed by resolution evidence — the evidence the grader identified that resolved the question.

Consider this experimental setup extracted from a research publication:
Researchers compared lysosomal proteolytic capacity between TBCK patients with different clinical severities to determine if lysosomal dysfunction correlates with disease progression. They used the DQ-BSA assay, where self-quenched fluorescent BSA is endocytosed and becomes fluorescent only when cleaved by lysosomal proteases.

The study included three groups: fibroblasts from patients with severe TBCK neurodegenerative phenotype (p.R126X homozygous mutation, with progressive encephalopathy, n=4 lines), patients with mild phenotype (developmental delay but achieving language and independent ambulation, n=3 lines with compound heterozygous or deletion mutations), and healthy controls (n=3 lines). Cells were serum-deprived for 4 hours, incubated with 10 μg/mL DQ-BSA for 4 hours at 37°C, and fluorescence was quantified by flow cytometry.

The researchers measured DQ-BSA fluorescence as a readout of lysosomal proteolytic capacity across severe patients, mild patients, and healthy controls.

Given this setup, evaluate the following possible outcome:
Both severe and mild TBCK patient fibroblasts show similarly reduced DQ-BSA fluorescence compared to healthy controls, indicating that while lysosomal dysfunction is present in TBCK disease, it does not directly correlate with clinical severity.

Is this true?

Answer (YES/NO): NO